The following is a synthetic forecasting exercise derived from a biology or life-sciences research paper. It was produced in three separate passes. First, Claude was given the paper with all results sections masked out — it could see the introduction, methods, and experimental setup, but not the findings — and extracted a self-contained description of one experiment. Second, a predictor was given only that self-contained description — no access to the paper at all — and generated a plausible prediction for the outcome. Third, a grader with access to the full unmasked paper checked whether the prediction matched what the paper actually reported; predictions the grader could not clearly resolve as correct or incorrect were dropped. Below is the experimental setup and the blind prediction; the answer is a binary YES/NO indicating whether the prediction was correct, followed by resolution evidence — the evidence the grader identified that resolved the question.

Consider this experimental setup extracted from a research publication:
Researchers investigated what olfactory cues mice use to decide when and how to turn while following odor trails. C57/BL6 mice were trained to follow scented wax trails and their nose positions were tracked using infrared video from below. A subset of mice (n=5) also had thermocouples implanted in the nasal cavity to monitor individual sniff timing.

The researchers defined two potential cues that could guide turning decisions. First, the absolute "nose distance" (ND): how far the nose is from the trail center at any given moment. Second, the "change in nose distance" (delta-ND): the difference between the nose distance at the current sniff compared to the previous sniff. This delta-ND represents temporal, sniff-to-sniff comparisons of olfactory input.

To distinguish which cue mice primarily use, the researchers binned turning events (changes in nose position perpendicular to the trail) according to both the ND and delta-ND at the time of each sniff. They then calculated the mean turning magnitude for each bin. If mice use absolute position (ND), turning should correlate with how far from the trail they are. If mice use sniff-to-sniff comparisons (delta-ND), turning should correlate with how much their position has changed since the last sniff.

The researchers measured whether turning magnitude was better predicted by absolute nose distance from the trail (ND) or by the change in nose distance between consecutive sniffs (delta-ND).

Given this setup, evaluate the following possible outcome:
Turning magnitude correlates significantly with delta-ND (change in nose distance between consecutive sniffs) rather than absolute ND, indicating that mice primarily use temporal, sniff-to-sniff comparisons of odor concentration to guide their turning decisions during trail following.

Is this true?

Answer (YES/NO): YES